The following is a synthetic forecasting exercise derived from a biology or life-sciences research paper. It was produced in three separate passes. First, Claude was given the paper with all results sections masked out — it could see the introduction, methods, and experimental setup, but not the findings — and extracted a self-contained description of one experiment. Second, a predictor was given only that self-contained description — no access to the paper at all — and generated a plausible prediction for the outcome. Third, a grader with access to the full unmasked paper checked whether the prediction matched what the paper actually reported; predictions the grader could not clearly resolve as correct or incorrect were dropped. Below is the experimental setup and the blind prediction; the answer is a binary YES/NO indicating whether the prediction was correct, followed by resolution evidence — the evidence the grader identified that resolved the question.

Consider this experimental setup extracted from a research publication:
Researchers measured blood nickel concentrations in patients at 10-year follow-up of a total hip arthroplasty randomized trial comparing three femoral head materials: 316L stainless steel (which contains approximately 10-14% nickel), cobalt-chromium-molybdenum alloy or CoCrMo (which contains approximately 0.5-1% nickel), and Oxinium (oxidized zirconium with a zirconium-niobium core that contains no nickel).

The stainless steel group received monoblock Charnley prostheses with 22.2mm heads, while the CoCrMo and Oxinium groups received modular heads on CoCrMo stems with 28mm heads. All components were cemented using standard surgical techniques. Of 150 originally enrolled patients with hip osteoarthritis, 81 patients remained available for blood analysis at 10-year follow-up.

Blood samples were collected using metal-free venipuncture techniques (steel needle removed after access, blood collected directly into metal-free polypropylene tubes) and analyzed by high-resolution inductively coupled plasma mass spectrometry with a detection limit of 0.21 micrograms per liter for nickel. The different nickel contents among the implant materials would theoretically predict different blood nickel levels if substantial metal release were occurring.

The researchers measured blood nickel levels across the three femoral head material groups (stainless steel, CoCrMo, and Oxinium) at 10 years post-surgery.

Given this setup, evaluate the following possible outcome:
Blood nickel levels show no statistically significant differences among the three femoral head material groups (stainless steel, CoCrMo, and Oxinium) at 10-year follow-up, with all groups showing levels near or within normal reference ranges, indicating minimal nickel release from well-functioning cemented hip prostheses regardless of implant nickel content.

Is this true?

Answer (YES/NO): YES